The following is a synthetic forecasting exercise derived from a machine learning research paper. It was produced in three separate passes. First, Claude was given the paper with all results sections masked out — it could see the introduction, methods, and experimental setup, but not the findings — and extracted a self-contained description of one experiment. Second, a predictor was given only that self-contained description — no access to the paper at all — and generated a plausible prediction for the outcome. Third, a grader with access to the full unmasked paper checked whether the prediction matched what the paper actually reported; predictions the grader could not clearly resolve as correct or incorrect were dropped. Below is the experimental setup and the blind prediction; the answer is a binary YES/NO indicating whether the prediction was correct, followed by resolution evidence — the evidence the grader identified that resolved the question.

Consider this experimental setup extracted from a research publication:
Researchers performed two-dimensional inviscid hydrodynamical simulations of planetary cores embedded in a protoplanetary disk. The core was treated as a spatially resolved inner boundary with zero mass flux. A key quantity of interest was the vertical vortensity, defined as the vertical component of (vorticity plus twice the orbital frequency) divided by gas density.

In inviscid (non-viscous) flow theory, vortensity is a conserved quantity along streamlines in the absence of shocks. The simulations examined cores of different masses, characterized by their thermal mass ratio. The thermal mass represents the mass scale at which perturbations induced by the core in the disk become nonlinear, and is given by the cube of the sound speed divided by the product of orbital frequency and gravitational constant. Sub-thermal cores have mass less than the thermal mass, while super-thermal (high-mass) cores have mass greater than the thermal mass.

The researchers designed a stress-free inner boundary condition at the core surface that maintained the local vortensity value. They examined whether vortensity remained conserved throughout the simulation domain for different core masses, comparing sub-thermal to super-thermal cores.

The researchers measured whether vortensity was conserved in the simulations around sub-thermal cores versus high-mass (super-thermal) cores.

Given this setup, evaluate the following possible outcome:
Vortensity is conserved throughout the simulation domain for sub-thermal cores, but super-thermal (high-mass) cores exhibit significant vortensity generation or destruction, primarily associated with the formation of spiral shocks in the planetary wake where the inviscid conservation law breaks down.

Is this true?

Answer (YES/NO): YES